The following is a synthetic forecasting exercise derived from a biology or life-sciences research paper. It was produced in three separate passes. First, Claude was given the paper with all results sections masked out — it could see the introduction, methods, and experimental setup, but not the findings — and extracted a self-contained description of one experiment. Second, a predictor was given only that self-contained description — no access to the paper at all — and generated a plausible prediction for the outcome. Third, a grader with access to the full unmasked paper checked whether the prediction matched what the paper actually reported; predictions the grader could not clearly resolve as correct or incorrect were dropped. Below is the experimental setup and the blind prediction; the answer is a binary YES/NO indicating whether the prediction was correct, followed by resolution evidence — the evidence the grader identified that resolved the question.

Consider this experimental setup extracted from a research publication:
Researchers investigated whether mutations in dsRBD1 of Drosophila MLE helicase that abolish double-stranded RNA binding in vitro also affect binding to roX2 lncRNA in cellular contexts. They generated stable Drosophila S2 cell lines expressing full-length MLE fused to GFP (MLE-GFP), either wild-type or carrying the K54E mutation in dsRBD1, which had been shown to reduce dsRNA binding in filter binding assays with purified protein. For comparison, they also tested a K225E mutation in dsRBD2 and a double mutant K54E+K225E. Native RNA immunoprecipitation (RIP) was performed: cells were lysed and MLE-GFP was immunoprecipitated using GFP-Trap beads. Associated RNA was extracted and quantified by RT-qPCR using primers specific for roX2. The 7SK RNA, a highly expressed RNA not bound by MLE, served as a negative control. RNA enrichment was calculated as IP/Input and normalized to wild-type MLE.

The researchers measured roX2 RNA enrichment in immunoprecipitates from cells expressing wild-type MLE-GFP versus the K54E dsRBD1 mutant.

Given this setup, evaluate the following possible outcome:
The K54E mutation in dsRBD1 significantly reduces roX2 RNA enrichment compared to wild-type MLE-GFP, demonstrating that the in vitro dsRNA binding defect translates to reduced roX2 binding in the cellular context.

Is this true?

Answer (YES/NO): NO